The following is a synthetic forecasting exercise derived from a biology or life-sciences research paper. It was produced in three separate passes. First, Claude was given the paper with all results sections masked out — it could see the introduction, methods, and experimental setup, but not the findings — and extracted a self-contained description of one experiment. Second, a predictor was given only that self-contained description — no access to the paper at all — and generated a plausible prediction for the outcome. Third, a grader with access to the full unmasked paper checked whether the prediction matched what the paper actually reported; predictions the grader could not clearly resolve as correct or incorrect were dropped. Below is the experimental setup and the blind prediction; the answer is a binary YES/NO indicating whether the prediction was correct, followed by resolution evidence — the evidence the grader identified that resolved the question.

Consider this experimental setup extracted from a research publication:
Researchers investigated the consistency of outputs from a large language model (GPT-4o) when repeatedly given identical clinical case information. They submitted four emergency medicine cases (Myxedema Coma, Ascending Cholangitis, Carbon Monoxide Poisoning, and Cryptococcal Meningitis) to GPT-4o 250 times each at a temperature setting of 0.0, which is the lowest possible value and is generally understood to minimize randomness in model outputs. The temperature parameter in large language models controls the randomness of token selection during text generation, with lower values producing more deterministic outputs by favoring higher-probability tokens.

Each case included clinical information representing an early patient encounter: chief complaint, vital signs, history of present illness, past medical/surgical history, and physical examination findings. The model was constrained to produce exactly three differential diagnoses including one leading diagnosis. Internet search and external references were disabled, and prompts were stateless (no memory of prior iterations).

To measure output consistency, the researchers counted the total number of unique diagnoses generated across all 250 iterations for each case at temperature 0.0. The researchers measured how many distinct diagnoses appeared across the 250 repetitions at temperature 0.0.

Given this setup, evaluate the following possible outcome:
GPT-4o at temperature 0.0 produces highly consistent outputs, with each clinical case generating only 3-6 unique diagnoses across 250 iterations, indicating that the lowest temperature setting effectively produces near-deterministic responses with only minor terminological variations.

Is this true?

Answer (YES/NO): YES